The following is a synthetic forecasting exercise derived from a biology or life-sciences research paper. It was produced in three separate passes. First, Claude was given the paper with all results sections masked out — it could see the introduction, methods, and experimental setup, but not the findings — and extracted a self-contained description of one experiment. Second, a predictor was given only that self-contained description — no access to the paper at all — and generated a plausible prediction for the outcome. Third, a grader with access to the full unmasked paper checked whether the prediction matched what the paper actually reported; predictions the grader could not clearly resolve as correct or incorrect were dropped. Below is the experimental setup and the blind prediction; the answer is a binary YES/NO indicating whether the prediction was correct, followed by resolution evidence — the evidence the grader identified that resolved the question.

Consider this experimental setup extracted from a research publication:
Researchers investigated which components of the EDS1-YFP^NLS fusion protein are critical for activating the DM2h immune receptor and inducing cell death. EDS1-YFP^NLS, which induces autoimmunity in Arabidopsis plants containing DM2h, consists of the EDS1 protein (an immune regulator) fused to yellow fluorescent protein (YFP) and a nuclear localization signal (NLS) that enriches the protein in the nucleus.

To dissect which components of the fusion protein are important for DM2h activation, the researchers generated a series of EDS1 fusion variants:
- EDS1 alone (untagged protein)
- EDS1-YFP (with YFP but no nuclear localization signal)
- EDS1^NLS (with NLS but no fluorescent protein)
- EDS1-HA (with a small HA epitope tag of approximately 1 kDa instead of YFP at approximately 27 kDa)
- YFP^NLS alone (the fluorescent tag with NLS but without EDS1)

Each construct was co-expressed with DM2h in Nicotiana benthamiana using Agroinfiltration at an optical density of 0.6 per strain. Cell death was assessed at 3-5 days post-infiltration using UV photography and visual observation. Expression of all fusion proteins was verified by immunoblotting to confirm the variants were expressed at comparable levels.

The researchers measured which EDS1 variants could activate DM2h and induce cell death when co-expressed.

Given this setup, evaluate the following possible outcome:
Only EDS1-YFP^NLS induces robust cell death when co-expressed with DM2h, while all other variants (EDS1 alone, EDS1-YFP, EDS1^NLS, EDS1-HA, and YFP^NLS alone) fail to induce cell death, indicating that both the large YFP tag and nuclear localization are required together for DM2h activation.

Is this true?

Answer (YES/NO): YES